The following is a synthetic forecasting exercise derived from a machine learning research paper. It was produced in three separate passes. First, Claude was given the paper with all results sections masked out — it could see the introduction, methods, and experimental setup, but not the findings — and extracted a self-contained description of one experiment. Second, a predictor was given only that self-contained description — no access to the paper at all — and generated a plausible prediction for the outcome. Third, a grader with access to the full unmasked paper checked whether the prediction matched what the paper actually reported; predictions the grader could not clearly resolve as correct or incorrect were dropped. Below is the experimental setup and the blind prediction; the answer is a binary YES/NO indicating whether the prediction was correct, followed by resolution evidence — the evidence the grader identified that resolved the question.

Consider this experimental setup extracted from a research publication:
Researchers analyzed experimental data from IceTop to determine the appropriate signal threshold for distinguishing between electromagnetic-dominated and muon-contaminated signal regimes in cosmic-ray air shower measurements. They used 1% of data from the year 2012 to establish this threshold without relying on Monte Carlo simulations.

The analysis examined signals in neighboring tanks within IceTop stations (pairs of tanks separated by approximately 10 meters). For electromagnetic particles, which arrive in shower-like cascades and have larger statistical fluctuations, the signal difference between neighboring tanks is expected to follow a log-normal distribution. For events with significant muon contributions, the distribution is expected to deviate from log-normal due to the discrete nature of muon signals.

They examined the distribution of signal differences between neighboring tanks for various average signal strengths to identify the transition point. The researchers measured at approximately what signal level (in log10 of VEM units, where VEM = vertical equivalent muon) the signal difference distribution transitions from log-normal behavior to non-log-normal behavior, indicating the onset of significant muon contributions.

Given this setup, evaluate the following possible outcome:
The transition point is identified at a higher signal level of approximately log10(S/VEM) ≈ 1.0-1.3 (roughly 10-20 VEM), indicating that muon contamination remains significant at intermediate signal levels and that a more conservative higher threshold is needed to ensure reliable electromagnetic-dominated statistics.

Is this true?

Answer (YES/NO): NO